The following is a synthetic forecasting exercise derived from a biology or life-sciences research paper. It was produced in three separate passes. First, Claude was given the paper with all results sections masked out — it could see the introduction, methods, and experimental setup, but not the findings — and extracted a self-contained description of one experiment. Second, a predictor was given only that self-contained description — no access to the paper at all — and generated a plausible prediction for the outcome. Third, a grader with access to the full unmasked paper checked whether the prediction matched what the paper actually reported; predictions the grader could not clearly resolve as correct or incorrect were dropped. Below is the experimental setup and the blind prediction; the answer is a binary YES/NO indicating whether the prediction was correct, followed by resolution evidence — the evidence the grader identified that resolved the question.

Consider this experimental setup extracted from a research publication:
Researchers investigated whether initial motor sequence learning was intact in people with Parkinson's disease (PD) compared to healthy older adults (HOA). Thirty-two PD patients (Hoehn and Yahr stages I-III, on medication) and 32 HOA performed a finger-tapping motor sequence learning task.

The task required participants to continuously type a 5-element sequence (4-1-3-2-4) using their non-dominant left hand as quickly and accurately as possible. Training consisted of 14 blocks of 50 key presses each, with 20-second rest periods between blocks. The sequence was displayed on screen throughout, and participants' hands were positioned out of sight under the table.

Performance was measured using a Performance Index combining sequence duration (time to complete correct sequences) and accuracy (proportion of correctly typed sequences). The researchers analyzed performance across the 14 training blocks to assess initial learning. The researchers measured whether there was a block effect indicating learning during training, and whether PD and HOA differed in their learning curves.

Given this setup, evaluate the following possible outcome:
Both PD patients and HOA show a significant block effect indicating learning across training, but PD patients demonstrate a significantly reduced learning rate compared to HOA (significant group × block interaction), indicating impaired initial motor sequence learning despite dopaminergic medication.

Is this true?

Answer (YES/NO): NO